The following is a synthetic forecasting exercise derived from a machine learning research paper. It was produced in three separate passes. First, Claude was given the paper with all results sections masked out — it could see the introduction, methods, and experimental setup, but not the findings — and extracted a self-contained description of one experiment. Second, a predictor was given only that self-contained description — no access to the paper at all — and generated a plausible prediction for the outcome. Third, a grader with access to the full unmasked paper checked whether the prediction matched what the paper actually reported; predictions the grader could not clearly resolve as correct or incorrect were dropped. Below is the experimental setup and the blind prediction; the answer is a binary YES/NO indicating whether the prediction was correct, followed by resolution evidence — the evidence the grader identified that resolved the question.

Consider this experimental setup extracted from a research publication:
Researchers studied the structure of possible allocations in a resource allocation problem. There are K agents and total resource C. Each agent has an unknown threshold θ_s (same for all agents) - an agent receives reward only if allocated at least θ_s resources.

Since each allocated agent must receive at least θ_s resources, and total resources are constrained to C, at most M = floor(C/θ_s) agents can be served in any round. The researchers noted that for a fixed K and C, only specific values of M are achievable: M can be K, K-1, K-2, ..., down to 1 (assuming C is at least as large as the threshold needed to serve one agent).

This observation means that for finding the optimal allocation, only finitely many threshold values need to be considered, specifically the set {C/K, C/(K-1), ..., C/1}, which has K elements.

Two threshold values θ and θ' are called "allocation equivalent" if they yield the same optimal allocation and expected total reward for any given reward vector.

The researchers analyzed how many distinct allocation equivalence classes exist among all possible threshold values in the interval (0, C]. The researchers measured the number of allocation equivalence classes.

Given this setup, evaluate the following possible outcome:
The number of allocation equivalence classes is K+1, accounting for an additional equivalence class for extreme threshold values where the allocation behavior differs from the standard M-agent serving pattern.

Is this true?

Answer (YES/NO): NO